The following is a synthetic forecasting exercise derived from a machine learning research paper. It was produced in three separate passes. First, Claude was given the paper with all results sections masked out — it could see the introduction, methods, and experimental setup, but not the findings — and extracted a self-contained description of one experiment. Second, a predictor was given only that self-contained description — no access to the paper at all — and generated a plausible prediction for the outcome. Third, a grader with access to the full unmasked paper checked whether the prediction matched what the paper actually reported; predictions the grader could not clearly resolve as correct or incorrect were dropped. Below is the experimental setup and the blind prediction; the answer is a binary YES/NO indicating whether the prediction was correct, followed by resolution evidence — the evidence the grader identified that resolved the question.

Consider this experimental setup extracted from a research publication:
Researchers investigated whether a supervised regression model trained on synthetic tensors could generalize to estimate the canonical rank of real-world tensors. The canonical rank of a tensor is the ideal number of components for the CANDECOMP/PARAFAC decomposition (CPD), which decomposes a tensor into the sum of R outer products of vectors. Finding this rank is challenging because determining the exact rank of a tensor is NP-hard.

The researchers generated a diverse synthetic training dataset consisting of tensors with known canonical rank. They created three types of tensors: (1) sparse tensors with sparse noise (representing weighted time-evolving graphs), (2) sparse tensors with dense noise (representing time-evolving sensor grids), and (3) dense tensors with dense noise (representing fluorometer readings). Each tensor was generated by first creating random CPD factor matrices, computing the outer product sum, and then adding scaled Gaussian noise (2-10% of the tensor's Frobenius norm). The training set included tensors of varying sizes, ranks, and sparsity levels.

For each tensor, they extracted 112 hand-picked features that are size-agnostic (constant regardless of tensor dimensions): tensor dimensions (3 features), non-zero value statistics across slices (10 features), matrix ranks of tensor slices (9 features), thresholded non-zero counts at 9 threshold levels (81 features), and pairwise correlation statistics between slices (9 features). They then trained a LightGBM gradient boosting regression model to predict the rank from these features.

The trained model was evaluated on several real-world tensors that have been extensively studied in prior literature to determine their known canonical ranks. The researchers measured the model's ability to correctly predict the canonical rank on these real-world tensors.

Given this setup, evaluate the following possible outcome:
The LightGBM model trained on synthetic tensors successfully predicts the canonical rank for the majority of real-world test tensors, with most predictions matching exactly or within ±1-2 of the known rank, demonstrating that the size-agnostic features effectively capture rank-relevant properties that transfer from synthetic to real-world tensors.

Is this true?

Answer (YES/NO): NO